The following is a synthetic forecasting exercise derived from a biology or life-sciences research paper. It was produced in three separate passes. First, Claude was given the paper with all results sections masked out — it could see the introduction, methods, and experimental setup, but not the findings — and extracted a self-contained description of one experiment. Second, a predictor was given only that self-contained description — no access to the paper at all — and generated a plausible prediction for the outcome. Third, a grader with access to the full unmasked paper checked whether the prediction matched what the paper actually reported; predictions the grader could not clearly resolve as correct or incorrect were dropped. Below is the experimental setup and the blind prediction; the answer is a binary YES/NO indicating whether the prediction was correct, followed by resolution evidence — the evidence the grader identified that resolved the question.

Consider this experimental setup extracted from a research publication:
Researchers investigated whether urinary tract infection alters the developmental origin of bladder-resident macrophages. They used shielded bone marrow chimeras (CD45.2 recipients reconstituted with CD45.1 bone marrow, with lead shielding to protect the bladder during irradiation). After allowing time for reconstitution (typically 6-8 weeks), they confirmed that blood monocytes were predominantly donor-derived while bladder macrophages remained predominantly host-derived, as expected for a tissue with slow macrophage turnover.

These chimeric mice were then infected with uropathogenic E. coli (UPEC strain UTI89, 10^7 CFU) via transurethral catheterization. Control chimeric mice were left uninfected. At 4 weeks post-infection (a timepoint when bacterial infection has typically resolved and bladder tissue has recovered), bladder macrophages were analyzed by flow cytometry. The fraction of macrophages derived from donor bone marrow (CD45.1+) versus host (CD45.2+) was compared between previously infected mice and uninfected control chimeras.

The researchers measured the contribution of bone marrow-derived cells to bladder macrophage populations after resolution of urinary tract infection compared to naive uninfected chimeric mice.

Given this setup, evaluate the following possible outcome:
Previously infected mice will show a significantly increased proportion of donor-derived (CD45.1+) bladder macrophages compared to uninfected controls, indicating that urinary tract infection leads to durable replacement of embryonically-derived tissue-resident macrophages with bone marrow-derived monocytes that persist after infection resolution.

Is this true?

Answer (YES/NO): YES